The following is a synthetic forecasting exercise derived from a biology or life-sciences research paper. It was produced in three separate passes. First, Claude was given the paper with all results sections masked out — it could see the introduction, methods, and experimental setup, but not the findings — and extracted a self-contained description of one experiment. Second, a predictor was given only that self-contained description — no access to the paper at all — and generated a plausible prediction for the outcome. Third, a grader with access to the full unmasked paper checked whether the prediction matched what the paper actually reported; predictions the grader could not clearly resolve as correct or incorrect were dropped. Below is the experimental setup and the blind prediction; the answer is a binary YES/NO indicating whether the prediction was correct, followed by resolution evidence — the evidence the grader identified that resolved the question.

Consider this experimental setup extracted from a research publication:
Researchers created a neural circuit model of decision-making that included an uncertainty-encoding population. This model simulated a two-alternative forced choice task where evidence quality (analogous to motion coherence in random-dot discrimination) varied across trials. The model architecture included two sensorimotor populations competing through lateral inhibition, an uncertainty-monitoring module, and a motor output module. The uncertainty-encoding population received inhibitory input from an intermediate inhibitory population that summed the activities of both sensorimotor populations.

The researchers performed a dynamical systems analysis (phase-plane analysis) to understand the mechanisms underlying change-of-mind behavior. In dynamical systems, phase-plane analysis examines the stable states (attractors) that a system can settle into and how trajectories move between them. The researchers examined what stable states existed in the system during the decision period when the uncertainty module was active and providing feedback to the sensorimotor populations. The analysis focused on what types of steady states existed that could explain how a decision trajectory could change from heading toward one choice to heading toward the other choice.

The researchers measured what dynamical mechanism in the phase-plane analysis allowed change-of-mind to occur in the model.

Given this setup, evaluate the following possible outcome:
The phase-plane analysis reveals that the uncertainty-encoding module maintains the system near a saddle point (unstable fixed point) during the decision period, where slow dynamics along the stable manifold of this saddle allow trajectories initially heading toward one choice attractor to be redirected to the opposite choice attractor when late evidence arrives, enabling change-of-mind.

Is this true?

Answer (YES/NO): NO